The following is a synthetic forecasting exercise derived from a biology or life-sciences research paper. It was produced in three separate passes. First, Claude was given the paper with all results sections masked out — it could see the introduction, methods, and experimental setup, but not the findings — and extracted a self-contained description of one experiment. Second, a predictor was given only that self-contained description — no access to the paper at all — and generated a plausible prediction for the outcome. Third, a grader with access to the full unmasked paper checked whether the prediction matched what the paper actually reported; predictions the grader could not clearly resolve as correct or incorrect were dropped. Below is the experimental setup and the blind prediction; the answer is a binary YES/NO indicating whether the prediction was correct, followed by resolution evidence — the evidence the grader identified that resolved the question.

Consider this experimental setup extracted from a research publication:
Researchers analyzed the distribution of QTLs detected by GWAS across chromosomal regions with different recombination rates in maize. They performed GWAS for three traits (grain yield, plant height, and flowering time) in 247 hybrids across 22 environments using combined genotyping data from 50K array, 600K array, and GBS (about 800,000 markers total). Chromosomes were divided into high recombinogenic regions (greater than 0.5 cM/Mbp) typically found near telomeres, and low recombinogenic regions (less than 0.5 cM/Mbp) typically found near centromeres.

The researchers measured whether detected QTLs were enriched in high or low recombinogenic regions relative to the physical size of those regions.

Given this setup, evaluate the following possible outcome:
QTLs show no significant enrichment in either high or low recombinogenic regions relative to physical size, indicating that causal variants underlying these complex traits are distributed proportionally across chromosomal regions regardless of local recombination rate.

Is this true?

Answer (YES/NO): NO